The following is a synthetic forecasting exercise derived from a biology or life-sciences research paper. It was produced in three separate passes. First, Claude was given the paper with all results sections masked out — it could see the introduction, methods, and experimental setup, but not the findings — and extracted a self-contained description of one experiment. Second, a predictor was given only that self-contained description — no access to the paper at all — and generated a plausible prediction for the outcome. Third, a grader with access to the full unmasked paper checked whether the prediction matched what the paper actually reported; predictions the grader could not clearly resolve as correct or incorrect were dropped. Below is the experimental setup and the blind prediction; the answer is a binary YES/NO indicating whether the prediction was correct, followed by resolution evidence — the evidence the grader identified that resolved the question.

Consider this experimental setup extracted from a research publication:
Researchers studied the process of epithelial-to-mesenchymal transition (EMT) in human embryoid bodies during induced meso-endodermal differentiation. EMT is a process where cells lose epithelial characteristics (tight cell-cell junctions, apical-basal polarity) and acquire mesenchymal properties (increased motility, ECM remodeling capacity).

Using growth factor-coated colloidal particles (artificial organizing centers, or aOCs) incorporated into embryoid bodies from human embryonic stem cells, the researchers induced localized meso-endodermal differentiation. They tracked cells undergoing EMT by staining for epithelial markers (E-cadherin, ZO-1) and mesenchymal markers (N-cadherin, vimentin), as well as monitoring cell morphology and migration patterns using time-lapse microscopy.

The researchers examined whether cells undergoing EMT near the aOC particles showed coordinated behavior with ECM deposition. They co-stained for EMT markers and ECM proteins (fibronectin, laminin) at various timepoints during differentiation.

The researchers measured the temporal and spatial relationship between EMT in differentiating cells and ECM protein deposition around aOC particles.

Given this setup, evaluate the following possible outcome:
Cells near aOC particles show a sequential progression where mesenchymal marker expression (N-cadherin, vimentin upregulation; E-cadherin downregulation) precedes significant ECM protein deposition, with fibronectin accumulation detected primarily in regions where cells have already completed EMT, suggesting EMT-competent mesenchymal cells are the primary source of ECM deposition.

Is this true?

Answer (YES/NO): YES